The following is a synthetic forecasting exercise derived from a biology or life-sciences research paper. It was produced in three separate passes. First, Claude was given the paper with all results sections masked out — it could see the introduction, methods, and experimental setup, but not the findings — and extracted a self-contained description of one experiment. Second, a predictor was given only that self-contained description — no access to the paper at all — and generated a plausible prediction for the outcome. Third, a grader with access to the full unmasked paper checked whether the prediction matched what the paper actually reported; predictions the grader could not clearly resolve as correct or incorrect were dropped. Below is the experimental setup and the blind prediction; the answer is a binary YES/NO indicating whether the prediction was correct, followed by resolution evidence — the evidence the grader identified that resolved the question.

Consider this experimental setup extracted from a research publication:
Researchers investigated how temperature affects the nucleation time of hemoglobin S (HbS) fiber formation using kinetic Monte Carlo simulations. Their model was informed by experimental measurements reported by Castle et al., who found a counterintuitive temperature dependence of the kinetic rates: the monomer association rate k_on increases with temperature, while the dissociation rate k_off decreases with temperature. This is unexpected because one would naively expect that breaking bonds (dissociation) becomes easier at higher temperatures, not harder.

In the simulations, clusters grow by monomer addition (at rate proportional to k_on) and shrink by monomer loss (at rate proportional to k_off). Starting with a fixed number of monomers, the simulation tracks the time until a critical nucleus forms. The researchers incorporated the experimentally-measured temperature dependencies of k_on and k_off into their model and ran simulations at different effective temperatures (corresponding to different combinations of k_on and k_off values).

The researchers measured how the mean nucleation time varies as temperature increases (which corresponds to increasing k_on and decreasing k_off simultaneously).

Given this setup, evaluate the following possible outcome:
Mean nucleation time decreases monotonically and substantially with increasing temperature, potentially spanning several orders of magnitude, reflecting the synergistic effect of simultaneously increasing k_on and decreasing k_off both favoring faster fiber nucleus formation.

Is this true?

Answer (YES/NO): NO